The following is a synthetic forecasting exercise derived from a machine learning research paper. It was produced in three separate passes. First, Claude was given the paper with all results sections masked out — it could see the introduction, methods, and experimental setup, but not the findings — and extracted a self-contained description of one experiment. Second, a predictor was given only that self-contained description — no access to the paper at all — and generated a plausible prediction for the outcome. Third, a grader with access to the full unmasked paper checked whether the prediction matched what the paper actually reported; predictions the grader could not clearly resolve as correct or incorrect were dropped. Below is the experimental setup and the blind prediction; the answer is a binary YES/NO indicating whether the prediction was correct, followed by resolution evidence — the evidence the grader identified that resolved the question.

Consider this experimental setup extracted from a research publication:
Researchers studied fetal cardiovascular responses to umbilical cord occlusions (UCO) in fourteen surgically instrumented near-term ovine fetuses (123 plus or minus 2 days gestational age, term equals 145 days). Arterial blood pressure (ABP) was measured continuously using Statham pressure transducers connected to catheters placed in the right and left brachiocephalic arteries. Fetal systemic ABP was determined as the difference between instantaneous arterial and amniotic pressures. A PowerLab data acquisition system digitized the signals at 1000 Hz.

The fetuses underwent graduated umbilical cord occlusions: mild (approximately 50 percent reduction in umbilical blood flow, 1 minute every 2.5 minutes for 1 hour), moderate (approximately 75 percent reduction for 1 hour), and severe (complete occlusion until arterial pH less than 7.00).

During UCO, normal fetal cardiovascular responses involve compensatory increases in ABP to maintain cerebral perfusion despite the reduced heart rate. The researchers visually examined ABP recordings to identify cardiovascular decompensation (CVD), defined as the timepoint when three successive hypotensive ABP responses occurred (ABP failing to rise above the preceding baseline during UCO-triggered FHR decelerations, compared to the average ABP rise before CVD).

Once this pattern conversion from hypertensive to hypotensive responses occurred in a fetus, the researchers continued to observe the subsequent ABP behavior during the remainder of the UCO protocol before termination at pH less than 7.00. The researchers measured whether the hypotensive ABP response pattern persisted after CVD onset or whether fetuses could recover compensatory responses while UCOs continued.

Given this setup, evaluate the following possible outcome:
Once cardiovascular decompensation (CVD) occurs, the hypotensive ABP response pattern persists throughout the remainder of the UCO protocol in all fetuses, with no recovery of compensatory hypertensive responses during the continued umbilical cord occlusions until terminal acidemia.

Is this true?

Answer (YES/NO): YES